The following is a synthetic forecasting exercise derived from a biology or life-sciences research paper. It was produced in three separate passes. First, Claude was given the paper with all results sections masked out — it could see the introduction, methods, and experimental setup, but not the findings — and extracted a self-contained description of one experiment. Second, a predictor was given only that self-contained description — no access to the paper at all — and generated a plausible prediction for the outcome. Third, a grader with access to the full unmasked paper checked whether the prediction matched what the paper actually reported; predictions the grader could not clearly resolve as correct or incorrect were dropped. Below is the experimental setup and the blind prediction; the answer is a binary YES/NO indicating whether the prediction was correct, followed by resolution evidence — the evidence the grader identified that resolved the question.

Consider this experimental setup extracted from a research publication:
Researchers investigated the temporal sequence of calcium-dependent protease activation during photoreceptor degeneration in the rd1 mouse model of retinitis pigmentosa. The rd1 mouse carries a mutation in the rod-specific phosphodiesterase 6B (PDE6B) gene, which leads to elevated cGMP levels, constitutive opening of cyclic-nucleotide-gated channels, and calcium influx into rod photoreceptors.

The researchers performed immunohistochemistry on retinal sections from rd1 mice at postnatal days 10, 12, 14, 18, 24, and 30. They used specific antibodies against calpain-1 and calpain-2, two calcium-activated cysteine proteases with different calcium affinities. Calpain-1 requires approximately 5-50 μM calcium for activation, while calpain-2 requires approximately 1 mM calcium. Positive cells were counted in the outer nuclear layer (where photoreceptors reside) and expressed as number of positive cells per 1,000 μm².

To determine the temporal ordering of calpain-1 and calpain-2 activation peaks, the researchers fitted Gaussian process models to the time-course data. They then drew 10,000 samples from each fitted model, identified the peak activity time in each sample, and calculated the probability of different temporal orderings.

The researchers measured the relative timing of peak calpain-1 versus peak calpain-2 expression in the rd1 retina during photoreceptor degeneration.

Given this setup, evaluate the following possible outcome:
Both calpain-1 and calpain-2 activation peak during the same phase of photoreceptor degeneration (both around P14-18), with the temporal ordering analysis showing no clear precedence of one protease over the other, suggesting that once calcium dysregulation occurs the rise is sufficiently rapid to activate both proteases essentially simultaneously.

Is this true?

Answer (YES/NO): NO